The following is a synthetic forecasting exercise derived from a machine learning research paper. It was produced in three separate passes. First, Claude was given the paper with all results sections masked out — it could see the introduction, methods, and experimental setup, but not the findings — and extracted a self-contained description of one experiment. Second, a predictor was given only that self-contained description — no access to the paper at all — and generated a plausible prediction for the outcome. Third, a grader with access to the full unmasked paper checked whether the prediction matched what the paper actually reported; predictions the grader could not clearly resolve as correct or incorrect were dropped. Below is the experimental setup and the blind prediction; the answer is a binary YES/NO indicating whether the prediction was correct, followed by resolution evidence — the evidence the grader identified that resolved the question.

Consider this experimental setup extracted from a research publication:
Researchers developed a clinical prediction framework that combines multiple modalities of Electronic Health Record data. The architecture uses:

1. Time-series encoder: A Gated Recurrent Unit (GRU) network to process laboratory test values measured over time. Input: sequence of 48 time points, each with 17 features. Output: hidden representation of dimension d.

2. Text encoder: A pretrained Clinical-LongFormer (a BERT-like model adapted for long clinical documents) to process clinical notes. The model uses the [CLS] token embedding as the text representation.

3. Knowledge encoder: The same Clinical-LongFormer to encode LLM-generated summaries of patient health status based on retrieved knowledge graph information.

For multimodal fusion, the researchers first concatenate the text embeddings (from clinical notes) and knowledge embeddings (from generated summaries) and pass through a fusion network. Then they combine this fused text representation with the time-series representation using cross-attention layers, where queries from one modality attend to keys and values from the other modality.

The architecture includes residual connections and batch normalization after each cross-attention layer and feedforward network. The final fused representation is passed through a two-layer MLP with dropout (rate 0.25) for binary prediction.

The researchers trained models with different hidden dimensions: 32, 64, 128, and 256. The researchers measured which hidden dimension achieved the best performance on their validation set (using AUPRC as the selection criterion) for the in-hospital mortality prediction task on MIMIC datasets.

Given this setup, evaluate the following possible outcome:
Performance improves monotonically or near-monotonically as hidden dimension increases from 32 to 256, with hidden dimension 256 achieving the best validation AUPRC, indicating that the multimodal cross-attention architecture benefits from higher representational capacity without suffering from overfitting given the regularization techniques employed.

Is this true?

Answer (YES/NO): NO